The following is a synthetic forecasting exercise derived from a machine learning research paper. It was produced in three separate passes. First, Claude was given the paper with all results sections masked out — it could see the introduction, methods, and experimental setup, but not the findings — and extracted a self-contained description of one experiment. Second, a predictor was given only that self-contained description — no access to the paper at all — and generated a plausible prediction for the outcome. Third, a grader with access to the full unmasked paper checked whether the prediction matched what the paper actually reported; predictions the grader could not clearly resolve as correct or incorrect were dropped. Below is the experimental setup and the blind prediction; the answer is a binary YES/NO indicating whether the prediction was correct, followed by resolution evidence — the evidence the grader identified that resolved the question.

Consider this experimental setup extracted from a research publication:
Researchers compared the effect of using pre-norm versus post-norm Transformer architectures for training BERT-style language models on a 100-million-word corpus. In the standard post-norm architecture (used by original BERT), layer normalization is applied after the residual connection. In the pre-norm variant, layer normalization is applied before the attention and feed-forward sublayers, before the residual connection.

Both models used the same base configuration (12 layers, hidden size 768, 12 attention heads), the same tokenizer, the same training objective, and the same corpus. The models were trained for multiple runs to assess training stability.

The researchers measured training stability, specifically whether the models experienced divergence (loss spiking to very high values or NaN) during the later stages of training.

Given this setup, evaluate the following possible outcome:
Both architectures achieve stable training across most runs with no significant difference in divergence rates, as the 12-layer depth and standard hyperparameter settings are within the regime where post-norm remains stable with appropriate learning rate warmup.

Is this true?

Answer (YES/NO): NO